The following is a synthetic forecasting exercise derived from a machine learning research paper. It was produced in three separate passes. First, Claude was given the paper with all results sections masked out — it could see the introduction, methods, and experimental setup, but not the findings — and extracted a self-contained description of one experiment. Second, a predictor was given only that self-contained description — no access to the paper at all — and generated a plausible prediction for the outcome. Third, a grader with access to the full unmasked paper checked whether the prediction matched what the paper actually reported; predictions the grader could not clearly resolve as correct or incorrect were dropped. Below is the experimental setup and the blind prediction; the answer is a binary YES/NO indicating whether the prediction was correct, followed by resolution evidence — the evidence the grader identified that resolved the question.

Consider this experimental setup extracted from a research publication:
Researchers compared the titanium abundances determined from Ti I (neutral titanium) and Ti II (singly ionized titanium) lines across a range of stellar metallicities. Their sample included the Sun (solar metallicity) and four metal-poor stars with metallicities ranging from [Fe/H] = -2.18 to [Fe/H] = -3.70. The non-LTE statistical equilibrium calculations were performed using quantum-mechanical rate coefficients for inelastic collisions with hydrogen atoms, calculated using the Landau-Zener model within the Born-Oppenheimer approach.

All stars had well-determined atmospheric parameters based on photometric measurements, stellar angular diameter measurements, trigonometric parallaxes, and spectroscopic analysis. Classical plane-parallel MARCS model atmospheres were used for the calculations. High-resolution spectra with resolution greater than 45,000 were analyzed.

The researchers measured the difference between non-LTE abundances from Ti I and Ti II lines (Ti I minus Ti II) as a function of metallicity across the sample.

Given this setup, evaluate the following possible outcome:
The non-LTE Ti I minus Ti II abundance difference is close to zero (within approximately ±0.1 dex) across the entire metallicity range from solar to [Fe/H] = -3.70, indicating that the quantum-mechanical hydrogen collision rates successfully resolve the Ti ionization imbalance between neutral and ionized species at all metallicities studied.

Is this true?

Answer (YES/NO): NO